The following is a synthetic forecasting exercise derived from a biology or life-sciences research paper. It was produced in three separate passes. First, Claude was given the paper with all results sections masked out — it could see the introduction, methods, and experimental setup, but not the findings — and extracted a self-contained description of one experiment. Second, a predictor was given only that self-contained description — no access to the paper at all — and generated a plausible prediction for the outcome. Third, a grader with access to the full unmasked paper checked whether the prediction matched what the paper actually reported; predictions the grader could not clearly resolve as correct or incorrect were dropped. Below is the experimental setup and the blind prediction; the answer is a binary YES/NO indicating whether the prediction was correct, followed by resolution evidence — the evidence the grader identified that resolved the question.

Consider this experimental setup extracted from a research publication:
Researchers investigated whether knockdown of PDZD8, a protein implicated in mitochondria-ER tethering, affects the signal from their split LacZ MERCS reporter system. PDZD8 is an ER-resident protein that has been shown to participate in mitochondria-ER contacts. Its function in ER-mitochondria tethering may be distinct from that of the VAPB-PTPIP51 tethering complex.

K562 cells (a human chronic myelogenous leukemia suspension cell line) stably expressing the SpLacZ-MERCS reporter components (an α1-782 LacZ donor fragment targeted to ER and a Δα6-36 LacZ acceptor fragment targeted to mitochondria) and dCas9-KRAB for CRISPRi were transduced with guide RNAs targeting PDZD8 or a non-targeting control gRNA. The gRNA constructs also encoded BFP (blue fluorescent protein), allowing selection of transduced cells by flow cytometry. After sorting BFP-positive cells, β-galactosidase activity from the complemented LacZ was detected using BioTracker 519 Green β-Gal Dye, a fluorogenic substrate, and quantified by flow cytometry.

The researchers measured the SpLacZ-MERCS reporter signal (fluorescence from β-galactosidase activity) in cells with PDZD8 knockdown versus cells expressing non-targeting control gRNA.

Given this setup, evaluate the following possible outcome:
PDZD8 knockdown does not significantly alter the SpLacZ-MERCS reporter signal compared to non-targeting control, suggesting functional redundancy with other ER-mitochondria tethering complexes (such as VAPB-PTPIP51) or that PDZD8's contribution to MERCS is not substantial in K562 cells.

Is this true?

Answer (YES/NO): NO